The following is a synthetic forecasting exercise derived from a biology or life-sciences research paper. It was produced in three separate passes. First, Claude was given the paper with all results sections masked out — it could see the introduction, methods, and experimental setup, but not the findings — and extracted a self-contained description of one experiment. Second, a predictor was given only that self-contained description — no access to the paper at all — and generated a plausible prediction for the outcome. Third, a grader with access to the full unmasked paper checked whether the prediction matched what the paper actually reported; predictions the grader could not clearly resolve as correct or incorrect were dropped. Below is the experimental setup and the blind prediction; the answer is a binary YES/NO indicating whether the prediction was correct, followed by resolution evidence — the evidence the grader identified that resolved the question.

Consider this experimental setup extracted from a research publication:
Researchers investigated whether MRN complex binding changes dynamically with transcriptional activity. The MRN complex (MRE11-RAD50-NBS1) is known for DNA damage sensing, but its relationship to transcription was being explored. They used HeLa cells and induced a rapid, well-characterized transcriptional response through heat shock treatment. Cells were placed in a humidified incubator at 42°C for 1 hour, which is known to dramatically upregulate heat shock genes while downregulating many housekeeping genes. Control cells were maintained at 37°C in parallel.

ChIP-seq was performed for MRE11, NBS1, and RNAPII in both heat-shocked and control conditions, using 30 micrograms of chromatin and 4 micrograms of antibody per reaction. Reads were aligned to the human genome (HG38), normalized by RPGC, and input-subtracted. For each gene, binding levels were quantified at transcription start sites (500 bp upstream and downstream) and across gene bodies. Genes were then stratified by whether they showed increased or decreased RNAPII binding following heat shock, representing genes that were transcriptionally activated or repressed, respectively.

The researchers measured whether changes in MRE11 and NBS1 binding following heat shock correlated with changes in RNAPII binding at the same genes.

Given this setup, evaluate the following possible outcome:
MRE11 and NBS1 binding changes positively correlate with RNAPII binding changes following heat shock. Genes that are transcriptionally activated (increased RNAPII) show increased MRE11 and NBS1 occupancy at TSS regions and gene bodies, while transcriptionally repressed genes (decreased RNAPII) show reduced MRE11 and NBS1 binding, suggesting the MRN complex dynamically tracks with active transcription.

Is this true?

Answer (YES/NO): YES